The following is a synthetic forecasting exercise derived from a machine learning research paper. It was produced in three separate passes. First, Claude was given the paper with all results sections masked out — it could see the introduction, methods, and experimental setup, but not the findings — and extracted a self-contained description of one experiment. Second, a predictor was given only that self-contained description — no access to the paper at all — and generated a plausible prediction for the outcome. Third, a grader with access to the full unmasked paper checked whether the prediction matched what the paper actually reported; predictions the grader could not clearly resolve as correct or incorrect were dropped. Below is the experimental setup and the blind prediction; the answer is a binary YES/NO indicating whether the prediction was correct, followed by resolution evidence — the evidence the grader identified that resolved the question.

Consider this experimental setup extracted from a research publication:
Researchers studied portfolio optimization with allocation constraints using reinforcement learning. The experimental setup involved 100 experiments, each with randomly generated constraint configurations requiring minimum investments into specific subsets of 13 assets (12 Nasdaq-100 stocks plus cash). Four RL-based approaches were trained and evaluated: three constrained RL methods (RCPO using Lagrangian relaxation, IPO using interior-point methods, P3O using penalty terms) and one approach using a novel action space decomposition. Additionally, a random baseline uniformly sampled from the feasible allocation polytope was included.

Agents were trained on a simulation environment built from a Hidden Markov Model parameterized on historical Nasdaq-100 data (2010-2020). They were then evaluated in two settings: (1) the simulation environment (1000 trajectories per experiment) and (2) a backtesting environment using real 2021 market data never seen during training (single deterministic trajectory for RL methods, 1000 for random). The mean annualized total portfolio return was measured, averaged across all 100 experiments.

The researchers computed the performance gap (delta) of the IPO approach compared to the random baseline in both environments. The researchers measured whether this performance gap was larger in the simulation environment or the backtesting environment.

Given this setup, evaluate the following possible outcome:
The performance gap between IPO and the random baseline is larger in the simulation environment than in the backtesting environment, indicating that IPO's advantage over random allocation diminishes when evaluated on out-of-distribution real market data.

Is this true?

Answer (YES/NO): NO